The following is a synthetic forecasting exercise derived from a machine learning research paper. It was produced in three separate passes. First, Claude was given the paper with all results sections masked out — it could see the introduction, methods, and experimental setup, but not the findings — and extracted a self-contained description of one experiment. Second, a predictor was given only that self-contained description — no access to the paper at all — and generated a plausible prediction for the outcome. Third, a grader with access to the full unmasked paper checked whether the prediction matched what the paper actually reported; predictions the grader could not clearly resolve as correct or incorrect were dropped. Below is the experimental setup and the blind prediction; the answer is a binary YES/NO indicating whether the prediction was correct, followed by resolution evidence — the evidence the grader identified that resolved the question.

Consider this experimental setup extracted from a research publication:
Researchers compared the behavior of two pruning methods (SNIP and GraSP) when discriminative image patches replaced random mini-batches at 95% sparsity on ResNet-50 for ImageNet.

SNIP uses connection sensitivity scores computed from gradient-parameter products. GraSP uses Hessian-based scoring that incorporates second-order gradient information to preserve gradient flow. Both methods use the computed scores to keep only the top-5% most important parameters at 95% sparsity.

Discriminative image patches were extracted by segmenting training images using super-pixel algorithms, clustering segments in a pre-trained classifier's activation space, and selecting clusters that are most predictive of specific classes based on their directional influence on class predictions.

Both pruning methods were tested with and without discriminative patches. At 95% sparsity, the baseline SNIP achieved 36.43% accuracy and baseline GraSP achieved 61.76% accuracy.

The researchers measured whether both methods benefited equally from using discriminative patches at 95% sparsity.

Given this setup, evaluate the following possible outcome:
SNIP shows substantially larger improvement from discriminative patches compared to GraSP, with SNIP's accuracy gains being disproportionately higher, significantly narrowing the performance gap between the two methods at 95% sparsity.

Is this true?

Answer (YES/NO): YES